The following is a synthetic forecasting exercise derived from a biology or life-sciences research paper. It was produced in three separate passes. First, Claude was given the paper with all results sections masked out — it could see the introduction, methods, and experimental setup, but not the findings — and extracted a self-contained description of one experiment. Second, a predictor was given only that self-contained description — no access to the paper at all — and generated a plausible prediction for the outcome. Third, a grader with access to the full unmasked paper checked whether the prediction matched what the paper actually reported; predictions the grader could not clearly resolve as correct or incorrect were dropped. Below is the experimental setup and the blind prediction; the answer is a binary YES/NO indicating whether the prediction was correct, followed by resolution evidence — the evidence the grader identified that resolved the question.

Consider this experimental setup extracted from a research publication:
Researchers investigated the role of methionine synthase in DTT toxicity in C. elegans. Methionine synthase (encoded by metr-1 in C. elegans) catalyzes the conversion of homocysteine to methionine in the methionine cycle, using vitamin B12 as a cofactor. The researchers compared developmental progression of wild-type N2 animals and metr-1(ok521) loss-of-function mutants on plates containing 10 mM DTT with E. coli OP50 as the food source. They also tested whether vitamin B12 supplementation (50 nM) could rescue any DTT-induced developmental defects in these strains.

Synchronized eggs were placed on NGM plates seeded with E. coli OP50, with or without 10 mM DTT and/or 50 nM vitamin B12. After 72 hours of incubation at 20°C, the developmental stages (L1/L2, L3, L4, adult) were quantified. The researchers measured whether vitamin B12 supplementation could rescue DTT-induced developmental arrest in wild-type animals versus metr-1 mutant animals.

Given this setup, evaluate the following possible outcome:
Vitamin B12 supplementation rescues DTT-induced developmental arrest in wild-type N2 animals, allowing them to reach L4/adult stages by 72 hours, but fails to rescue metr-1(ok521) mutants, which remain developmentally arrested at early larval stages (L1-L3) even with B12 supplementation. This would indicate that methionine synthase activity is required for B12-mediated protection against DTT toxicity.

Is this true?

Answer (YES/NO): YES